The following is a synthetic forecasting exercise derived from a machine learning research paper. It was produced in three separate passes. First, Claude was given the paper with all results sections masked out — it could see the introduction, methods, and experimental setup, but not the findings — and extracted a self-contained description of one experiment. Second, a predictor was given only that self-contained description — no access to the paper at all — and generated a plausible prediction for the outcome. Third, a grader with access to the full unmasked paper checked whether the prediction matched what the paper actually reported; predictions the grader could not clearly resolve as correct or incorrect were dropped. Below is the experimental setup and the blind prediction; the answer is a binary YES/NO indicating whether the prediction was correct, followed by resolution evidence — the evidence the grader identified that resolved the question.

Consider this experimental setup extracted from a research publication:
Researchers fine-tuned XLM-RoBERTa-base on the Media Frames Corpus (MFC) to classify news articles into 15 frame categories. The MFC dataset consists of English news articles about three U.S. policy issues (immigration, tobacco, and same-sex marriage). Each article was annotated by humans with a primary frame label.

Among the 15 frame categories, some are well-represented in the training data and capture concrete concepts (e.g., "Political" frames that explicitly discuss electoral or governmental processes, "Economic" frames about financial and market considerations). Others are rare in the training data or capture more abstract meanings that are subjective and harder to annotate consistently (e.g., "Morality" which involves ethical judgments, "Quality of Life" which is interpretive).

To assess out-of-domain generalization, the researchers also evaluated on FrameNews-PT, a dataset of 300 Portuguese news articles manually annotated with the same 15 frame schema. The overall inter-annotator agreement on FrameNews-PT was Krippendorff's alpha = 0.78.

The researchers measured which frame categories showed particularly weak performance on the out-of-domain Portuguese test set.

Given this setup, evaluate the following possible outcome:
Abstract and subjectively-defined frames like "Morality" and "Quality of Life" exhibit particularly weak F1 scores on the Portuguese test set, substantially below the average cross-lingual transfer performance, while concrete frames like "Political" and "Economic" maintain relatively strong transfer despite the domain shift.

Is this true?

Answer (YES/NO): NO